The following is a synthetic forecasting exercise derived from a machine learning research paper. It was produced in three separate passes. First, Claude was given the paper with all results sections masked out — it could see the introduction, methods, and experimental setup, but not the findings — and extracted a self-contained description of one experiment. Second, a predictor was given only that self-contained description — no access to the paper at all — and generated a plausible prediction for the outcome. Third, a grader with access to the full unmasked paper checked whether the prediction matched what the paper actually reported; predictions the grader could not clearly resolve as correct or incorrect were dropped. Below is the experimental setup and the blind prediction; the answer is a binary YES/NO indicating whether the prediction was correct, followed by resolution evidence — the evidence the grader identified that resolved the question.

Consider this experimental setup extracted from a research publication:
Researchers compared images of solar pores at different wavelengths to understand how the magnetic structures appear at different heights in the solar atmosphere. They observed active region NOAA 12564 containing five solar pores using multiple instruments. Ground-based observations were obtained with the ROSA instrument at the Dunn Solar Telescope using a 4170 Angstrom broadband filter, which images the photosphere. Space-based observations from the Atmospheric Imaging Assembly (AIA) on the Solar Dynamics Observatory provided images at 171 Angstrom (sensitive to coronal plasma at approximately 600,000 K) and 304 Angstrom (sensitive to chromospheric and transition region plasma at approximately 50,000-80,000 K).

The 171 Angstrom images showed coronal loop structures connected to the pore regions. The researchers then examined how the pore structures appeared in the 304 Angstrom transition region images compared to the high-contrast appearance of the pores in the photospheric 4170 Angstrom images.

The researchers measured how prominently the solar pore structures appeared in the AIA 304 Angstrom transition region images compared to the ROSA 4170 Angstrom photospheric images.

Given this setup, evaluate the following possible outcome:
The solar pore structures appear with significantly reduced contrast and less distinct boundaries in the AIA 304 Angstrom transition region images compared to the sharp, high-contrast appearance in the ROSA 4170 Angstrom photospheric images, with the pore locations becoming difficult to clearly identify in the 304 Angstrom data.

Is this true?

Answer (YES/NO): YES